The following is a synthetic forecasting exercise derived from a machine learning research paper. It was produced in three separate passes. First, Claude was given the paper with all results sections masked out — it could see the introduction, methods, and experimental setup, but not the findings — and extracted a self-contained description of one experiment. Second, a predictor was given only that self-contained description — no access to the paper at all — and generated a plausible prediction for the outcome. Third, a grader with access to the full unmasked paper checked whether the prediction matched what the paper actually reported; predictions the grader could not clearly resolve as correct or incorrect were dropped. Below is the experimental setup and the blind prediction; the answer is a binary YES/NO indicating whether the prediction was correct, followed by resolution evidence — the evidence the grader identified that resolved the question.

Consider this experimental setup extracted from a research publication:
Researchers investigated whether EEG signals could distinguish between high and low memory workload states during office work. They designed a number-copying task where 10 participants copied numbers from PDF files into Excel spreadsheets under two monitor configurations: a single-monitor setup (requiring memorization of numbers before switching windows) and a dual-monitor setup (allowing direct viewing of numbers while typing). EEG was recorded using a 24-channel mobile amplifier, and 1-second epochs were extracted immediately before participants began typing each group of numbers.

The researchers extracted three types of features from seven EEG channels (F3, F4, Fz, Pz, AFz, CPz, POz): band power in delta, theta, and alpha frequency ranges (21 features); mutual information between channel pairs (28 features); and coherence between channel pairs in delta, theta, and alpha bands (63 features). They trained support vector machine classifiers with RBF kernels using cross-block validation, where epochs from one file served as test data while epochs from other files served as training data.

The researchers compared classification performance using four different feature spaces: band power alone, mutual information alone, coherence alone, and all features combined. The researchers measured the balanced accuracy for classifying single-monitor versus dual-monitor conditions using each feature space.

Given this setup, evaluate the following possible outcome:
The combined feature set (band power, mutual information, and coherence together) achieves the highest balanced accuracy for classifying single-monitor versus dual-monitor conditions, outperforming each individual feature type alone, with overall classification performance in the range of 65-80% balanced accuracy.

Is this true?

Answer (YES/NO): YES